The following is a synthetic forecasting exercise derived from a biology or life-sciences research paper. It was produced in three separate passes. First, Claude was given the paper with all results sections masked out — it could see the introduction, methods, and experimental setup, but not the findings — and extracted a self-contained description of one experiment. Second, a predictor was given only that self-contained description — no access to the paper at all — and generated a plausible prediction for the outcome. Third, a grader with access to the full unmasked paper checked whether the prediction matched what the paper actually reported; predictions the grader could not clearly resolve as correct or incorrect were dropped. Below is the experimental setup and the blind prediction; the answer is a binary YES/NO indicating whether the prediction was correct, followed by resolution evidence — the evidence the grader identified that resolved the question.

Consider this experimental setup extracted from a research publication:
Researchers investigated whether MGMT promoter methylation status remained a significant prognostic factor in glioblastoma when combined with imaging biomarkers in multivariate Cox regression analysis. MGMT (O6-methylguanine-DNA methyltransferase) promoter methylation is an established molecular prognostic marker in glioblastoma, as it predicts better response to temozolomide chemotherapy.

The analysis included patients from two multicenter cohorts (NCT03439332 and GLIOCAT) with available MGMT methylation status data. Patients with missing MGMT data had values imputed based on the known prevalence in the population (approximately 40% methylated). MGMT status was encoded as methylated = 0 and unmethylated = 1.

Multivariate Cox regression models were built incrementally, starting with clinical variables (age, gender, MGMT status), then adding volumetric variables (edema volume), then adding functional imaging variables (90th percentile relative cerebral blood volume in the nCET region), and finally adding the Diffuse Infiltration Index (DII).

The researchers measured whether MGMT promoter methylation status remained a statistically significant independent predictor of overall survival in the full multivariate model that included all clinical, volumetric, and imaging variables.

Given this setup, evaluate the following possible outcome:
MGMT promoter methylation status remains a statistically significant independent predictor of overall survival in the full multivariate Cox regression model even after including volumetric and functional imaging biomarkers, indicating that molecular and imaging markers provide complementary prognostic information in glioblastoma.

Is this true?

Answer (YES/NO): YES